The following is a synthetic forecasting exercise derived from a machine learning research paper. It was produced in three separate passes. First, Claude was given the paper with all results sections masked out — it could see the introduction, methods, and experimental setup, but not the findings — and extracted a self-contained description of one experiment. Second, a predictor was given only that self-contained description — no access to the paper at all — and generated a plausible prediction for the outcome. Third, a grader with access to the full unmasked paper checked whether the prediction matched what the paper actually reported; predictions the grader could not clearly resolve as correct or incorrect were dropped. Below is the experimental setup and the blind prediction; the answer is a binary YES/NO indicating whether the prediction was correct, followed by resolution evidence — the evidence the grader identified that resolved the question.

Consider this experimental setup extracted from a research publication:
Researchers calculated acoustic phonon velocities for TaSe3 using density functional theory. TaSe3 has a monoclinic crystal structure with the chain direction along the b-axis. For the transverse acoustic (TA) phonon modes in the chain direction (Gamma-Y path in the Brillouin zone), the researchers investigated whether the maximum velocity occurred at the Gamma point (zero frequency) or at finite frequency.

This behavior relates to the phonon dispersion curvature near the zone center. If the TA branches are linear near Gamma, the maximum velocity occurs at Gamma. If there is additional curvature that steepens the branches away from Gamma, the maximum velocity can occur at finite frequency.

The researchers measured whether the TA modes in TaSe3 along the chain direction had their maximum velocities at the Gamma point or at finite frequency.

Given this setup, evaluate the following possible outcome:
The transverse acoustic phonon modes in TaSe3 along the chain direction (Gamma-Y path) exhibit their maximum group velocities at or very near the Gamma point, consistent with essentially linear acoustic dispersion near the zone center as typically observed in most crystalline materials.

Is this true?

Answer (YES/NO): NO